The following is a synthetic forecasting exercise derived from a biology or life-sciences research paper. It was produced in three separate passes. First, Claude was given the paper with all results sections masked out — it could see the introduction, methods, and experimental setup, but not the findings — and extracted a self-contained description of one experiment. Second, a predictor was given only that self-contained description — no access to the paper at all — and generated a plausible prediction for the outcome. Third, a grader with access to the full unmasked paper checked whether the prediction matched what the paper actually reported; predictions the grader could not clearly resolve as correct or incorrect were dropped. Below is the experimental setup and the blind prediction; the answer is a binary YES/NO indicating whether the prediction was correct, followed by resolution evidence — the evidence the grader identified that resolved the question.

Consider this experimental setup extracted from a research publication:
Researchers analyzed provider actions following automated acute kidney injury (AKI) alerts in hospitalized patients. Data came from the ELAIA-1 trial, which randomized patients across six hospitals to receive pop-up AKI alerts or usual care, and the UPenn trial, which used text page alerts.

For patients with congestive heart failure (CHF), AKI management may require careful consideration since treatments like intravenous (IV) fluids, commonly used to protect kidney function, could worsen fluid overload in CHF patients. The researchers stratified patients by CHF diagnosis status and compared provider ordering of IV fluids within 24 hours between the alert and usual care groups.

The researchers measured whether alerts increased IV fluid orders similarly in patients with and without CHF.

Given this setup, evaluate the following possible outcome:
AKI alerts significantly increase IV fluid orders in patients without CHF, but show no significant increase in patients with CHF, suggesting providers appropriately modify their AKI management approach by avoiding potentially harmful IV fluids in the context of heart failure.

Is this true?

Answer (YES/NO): NO